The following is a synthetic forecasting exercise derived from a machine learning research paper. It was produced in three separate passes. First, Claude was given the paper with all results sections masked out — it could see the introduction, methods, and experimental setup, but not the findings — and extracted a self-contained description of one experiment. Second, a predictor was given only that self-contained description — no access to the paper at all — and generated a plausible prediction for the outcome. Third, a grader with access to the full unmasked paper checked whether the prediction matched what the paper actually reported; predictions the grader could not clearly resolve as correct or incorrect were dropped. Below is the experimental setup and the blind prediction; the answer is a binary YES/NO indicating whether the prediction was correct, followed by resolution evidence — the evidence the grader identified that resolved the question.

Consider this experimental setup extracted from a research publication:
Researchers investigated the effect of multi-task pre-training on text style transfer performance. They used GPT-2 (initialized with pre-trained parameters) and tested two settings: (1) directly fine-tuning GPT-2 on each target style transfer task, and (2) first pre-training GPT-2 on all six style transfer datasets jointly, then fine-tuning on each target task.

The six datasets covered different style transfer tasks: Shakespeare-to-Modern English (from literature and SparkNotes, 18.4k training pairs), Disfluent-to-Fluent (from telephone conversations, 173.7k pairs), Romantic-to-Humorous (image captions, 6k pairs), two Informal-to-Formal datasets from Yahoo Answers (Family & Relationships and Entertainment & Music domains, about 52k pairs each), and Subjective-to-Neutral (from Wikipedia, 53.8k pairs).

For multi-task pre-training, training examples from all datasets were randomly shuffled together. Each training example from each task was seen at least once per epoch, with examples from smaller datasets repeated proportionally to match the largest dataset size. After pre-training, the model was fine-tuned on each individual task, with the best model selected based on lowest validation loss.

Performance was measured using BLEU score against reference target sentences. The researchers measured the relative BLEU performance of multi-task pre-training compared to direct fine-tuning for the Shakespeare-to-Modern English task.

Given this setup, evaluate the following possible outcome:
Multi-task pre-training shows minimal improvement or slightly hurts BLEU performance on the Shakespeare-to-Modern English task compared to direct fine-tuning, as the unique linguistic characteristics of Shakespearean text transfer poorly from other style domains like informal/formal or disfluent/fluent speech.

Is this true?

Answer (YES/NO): NO